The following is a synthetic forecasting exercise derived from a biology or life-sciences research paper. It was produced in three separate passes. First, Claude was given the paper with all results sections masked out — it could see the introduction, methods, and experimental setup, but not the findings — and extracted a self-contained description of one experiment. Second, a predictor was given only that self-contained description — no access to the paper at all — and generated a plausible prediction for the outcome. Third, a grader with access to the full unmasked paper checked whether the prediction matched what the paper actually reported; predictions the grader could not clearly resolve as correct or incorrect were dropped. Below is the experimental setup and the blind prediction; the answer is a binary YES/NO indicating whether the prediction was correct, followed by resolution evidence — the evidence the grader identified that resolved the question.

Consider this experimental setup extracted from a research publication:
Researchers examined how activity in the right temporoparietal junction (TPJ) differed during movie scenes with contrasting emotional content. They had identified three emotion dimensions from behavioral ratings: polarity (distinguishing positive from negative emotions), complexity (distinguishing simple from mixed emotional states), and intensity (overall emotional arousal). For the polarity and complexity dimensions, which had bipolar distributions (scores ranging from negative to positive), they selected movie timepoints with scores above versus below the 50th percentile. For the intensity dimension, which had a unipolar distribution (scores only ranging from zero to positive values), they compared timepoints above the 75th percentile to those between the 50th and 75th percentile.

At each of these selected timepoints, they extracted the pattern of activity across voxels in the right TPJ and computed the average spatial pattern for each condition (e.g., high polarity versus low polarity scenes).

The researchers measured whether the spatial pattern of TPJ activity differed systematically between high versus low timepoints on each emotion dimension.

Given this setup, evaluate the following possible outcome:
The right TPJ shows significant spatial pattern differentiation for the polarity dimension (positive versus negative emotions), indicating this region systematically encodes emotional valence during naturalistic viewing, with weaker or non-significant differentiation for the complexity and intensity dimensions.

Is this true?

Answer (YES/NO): NO